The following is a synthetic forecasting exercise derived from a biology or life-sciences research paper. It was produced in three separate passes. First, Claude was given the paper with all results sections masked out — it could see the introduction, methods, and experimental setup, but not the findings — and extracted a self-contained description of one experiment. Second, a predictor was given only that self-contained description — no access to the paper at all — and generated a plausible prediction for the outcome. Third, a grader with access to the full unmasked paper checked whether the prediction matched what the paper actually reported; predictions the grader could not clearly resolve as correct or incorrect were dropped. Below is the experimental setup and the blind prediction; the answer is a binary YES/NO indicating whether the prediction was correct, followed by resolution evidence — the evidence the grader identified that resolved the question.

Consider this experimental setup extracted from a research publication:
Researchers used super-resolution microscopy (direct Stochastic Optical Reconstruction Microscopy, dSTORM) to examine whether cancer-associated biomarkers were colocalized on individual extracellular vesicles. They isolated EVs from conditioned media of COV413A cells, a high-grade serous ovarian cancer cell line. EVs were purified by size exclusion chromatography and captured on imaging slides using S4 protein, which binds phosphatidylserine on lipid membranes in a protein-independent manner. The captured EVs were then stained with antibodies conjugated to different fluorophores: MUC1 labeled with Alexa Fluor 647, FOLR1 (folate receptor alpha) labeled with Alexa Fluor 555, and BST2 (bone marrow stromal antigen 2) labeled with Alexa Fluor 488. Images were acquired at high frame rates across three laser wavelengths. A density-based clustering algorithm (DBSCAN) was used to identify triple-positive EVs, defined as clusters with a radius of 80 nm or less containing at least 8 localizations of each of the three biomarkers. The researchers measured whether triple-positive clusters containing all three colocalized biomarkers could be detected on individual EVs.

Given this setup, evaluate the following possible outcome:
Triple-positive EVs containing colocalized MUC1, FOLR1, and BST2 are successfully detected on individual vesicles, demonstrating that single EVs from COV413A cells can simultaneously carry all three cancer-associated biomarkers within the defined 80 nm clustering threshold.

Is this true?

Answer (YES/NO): YES